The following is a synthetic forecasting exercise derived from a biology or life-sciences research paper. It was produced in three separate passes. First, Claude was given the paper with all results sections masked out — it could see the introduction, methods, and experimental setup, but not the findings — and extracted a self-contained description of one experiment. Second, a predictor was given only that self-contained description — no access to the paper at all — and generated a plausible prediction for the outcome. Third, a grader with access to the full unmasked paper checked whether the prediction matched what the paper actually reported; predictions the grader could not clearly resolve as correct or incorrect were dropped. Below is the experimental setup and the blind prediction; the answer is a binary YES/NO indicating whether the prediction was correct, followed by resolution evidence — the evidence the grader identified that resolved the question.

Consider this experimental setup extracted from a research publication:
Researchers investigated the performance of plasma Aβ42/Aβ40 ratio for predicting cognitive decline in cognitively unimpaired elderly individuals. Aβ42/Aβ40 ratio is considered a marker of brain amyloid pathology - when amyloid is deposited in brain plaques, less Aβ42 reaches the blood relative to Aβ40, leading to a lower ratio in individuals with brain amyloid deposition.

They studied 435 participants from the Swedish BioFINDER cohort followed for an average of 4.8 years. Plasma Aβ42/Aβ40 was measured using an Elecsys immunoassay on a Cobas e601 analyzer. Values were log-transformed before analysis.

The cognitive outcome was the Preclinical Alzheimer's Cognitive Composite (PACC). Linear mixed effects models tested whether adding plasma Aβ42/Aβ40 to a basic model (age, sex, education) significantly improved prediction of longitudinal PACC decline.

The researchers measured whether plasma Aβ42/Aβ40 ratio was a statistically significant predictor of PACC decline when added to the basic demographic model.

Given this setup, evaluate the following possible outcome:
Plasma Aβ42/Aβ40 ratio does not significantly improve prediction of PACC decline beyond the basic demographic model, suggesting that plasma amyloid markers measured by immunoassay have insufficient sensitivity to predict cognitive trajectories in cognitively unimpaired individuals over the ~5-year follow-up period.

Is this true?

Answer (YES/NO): NO